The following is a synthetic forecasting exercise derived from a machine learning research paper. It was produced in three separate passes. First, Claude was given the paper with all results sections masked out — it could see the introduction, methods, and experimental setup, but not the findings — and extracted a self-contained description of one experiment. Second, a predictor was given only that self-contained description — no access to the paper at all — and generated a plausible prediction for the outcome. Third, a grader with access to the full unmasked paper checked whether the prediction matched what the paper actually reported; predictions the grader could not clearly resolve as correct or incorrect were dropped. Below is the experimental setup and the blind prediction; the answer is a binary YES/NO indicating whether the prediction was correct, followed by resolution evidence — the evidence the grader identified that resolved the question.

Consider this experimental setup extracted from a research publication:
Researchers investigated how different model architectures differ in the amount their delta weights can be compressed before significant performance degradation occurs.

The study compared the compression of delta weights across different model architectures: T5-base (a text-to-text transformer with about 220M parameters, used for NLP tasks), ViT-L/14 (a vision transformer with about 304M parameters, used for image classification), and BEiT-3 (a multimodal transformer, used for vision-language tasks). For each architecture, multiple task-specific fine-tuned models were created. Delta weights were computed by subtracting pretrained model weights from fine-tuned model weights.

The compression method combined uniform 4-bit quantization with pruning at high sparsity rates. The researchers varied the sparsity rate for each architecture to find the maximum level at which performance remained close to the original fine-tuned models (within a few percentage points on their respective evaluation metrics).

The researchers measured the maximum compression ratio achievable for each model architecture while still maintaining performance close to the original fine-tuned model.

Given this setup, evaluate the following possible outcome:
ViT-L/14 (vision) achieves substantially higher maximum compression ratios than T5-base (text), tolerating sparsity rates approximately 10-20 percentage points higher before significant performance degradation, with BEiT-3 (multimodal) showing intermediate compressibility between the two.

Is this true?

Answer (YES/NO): NO